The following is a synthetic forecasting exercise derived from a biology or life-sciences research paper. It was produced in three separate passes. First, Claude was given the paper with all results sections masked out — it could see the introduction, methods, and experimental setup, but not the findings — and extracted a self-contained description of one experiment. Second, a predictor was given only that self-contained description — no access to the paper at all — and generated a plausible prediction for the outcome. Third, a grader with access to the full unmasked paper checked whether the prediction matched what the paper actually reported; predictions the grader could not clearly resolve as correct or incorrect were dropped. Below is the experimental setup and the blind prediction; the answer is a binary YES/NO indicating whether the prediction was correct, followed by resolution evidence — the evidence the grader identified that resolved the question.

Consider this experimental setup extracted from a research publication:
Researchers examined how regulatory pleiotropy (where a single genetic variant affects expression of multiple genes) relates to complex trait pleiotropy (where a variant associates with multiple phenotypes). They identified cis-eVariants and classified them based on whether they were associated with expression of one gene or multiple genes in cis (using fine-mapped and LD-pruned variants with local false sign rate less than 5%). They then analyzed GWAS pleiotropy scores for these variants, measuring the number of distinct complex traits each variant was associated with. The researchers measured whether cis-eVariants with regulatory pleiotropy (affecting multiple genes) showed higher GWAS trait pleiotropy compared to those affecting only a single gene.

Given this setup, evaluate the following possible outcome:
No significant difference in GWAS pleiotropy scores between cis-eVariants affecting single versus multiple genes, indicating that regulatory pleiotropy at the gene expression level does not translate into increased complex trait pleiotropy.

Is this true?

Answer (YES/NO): NO